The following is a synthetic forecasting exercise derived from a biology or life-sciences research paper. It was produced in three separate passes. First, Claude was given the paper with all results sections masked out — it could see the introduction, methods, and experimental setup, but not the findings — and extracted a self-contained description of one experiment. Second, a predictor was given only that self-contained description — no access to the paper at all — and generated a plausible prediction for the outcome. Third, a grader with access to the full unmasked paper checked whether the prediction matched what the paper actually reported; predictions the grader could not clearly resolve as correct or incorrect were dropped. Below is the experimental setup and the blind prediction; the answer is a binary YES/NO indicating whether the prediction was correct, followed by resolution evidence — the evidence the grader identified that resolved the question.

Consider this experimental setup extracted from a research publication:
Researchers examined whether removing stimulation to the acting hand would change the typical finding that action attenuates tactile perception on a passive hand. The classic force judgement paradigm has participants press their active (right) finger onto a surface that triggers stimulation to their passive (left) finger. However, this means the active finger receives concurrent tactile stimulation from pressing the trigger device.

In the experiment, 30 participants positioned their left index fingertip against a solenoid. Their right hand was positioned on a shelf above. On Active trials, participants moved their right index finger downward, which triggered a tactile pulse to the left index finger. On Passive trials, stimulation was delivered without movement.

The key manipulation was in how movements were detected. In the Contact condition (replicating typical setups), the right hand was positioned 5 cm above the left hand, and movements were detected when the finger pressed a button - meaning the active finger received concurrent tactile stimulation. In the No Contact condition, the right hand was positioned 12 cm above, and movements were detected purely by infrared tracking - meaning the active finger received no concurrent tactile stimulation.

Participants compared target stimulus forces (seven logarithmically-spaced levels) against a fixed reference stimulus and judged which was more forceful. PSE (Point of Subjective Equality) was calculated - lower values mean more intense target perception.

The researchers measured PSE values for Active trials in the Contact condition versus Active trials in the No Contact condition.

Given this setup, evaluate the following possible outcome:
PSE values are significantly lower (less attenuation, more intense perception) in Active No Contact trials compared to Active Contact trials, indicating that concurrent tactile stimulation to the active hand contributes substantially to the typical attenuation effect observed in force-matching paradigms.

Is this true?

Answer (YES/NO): YES